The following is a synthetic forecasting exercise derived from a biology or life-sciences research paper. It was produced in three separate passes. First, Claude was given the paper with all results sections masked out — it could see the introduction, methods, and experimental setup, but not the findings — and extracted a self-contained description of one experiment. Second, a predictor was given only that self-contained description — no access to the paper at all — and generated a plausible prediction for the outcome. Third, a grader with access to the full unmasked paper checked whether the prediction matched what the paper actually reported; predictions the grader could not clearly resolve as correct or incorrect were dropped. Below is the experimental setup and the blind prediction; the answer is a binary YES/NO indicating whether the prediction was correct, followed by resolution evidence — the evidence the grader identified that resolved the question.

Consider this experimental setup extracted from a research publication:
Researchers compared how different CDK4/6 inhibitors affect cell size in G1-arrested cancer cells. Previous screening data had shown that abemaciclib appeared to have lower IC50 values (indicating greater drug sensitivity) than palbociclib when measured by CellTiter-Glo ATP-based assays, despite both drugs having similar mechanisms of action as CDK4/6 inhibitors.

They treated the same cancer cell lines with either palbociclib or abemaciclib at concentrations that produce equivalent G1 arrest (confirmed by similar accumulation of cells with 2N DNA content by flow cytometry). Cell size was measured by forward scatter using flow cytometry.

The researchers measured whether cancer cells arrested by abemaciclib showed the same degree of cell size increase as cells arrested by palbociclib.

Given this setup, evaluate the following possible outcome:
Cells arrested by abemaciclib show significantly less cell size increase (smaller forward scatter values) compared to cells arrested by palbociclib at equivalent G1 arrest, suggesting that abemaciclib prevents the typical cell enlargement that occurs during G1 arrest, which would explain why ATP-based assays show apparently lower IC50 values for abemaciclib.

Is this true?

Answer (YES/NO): YES